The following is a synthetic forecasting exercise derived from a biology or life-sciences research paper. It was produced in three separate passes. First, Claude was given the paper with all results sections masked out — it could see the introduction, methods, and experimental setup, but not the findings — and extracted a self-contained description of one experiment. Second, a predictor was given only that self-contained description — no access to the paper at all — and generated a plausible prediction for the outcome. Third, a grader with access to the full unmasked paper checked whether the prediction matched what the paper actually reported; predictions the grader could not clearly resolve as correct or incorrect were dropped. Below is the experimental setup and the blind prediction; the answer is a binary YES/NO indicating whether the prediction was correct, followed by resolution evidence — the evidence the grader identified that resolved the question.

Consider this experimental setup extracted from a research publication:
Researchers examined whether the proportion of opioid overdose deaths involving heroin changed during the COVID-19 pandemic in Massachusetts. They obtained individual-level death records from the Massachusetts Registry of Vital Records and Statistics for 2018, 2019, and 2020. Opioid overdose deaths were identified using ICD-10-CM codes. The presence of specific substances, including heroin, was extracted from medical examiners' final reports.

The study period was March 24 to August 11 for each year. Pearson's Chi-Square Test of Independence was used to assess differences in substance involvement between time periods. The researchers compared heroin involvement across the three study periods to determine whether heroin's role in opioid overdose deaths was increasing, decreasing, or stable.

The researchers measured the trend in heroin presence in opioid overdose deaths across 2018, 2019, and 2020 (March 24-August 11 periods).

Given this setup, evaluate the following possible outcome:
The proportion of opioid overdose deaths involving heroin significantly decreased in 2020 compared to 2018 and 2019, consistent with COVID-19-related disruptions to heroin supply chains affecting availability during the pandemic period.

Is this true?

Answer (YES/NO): NO